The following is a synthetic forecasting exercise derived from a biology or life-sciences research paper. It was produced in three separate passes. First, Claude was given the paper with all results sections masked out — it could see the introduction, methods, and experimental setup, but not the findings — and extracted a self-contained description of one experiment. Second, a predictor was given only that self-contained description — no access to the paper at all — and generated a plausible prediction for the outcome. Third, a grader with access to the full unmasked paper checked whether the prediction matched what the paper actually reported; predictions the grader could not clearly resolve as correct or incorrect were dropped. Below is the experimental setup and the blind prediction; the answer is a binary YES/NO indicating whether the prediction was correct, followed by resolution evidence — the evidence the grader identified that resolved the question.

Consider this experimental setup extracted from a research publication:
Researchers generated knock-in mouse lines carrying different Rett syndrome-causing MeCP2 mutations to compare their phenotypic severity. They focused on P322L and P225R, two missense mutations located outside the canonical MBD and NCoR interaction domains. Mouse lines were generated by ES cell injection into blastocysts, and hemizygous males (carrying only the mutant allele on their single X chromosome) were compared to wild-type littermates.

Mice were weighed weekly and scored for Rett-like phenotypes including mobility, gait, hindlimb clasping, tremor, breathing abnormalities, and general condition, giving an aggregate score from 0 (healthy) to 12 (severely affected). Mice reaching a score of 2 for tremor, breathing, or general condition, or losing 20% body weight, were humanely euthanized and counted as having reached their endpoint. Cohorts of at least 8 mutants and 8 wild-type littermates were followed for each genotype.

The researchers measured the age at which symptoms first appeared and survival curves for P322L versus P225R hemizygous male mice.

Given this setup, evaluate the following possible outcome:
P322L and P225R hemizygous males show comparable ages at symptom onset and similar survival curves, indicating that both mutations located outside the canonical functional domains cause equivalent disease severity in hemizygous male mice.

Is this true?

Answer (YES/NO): NO